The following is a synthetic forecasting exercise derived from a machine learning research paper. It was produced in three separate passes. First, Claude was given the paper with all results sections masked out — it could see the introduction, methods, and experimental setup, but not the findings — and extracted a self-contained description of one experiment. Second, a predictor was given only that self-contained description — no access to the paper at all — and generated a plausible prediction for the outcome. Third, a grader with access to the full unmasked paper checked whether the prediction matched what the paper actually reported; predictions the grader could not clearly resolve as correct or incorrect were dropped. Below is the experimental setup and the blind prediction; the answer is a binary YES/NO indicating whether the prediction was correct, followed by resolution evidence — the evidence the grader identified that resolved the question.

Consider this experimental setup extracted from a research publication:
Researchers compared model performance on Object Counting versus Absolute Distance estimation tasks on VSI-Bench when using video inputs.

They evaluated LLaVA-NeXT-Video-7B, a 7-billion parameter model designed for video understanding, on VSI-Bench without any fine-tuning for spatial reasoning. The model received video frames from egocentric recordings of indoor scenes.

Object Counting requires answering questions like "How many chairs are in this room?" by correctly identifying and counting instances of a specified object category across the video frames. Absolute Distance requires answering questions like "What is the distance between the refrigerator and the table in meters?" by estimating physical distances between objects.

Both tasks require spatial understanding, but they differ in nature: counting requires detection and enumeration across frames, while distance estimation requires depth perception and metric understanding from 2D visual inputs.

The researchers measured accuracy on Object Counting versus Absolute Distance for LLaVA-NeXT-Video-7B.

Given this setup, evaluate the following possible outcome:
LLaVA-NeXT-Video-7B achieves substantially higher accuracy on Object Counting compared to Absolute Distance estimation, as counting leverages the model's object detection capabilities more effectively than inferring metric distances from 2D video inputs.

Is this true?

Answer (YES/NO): YES